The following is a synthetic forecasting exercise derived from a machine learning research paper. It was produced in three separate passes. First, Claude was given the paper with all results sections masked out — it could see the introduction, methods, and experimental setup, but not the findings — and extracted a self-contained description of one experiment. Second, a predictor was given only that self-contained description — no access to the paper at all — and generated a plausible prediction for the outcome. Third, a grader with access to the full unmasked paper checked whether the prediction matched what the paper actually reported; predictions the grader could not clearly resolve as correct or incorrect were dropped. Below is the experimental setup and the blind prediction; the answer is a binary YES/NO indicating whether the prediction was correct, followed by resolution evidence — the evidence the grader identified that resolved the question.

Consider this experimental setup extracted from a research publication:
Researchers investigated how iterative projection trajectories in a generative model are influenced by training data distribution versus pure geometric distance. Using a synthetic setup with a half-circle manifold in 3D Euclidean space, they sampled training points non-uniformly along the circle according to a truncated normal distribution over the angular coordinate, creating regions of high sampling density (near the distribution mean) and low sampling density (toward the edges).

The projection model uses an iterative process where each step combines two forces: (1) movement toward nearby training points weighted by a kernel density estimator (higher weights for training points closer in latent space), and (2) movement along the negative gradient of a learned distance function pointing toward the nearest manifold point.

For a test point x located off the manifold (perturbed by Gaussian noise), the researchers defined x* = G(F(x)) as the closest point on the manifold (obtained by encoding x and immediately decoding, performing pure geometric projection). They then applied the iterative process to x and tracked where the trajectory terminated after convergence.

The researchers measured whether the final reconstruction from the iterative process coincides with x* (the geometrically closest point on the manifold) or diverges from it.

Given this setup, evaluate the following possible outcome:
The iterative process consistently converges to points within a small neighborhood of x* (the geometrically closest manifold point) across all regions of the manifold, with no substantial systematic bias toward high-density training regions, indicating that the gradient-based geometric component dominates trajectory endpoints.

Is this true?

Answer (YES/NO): NO